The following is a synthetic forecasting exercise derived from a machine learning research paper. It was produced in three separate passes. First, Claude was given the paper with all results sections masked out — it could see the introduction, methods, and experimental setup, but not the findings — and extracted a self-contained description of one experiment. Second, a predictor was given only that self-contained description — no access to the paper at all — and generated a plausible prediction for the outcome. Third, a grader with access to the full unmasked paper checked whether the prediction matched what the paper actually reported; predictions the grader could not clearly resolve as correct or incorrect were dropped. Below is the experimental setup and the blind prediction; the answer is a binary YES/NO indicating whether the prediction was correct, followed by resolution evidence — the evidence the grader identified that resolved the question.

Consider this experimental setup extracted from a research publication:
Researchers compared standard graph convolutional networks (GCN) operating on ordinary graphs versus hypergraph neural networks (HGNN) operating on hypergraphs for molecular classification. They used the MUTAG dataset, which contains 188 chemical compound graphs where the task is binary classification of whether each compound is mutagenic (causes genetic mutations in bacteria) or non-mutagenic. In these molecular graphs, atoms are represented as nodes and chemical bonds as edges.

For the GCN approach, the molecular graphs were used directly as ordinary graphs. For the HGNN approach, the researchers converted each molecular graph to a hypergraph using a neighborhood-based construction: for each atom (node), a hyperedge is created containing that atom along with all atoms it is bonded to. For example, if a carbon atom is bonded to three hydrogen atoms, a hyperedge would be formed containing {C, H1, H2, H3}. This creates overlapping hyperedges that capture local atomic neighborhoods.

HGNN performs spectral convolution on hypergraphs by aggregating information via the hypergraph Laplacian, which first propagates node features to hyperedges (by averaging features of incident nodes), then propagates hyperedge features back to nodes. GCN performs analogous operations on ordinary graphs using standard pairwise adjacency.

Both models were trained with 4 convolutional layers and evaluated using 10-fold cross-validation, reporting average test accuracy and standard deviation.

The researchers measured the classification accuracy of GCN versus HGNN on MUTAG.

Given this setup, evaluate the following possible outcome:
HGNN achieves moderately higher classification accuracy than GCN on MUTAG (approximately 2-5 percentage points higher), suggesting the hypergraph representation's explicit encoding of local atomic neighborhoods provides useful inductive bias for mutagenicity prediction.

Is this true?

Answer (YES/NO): NO